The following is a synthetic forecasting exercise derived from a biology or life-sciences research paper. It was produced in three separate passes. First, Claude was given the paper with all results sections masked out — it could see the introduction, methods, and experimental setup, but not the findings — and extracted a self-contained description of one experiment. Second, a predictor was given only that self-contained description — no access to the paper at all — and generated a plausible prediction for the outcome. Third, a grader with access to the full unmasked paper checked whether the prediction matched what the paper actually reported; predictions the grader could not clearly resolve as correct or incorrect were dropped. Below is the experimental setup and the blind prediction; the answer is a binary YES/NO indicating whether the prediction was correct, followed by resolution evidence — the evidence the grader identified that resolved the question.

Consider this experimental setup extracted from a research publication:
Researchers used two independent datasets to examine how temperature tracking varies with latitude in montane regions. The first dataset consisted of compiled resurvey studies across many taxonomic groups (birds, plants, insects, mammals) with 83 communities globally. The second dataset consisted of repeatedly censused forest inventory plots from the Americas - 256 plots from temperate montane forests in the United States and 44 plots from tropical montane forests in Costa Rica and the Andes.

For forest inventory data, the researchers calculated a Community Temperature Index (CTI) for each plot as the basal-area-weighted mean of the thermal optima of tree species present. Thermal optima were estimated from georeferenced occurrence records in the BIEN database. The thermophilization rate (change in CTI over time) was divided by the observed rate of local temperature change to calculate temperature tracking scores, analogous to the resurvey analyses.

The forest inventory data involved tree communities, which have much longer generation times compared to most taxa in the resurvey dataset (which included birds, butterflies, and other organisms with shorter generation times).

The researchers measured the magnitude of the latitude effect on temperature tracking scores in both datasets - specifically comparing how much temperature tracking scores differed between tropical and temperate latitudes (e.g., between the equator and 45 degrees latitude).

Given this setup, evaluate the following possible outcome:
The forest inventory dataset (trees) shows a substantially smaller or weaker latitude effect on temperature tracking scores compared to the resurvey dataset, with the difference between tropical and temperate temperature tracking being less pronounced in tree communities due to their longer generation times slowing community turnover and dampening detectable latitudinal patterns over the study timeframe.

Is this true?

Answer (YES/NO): NO